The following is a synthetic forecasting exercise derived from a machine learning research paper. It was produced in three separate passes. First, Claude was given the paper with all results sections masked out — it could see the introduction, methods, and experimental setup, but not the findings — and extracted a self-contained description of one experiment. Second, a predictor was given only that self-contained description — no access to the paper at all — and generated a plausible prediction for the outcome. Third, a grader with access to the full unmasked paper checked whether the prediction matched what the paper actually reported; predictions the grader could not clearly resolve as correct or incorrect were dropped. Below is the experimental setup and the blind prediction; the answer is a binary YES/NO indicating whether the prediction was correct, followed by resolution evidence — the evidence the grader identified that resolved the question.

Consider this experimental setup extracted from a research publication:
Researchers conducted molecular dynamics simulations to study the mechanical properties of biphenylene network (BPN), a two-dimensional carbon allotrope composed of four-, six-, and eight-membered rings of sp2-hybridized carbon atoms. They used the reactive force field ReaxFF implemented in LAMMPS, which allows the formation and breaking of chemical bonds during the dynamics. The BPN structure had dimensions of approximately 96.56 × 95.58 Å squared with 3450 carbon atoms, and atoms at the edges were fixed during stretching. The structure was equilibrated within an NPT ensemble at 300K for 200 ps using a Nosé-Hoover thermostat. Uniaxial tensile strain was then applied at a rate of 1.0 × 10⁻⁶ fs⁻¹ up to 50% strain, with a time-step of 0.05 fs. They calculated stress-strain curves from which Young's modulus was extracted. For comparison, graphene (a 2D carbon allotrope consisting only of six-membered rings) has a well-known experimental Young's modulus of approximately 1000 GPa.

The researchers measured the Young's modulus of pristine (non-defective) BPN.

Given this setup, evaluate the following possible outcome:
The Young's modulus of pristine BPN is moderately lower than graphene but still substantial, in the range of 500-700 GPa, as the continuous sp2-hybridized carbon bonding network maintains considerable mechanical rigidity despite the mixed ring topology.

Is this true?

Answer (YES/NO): NO